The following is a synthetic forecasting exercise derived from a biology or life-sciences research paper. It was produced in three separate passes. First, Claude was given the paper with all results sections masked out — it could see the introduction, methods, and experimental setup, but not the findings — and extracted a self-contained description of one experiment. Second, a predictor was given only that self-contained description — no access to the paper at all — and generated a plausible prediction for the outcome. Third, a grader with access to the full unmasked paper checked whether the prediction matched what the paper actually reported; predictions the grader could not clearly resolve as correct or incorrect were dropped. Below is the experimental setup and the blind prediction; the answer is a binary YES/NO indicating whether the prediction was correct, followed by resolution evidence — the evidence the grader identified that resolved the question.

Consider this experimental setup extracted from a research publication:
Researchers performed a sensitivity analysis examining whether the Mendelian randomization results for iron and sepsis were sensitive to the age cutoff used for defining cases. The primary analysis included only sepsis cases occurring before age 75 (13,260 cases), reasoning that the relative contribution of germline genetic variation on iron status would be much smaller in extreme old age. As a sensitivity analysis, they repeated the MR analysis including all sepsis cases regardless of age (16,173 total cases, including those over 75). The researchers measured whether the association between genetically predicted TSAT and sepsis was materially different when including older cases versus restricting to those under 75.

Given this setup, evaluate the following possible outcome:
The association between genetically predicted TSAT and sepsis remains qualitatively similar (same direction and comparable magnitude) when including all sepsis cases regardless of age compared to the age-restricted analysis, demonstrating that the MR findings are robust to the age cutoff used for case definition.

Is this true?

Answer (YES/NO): YES